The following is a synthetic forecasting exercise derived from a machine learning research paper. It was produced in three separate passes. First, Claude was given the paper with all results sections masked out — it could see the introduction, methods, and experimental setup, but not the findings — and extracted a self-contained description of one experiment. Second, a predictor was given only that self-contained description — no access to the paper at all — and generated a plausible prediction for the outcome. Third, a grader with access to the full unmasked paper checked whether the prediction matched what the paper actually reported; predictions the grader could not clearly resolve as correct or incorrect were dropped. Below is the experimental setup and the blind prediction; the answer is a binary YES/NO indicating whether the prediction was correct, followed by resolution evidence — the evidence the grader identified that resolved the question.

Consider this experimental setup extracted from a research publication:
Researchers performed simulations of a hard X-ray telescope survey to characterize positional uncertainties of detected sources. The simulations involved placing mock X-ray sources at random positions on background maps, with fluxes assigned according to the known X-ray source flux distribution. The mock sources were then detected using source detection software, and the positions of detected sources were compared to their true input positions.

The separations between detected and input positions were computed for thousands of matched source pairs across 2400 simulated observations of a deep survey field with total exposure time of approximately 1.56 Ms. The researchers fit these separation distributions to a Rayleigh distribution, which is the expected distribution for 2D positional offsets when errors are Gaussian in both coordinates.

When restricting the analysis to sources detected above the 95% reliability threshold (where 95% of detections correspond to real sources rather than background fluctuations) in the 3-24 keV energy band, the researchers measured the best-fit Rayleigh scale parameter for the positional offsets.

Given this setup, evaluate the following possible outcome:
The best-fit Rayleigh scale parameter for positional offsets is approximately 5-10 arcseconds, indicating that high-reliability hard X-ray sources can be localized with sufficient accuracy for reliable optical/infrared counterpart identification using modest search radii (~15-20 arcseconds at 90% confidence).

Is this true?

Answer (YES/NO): YES